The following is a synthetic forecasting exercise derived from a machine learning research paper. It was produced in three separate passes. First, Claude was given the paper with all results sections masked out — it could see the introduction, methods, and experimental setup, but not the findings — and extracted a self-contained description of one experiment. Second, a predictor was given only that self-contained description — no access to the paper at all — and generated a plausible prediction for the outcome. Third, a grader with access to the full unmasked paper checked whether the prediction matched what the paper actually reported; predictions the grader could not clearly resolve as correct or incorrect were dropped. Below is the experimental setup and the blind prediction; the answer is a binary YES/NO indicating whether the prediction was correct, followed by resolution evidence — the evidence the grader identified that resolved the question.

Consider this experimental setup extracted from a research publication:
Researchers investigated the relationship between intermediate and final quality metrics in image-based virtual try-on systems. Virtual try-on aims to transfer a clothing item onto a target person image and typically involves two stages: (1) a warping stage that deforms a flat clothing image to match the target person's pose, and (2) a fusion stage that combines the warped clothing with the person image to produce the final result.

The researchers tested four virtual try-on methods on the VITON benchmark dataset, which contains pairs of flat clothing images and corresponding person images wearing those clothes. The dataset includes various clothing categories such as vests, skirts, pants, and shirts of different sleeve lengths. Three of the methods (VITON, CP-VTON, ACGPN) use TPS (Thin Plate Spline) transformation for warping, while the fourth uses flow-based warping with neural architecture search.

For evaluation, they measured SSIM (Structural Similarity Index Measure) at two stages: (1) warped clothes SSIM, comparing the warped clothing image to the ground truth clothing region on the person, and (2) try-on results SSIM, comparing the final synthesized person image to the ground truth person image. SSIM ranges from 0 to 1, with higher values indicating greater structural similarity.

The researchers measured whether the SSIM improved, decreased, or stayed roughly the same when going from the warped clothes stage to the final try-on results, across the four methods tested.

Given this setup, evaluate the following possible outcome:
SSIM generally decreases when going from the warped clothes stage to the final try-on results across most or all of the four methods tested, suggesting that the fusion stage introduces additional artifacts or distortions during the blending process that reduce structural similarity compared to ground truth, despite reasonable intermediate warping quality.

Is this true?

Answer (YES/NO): YES